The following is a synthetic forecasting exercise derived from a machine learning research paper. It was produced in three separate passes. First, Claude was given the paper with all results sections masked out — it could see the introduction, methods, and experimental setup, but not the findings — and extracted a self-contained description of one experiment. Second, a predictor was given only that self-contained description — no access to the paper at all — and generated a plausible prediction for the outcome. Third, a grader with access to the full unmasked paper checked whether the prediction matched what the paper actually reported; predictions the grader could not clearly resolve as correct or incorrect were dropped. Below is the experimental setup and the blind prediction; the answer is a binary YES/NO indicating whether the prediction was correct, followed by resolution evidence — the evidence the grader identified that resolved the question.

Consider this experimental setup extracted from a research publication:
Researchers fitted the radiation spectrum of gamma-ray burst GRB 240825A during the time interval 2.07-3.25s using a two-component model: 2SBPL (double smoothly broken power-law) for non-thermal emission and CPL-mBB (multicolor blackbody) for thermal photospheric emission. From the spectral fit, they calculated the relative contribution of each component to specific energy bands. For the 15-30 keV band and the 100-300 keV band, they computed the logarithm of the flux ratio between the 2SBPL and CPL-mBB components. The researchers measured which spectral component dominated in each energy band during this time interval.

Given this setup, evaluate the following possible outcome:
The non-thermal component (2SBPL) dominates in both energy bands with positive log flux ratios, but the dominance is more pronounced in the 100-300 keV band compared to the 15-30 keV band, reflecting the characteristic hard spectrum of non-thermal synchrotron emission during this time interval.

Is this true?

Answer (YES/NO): NO